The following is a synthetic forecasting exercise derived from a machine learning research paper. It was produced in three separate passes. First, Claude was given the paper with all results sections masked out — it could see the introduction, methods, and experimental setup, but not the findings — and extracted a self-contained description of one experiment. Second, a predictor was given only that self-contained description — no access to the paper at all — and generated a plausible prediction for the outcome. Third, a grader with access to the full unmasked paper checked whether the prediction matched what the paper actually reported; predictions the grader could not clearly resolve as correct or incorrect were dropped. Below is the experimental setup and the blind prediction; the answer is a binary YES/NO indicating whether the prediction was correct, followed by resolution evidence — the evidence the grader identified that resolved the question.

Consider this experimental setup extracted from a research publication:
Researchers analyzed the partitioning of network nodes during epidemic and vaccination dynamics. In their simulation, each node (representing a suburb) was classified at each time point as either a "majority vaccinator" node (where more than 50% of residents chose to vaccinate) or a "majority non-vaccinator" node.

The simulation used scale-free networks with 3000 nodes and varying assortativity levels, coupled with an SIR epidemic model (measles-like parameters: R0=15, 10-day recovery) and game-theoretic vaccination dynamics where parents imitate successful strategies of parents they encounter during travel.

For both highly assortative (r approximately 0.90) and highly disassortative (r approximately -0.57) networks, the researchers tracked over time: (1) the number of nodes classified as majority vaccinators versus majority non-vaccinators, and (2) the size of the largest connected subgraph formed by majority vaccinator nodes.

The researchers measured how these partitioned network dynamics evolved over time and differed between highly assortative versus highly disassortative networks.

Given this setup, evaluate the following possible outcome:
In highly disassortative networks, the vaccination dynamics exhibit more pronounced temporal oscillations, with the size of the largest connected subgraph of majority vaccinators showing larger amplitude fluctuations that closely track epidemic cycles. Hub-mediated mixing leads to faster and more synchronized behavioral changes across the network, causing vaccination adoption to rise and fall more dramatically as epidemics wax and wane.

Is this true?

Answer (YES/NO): NO